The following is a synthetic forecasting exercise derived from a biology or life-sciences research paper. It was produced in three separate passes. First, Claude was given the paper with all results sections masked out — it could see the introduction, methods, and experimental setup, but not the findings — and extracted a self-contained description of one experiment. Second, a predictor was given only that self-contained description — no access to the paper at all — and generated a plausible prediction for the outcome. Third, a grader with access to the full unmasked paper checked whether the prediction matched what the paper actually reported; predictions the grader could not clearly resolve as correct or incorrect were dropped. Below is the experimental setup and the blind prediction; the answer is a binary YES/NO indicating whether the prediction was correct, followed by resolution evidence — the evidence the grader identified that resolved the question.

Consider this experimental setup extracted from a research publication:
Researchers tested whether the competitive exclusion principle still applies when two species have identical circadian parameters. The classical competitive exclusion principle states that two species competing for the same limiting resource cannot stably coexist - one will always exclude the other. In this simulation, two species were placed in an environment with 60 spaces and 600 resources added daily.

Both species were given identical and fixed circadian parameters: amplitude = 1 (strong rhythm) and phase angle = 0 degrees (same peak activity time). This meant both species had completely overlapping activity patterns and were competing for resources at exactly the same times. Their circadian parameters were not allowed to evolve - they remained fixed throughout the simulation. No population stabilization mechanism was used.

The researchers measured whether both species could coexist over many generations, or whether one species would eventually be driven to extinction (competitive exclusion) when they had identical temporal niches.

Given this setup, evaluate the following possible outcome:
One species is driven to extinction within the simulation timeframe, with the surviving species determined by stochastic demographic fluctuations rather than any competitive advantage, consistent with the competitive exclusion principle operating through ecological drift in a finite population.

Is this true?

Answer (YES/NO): YES